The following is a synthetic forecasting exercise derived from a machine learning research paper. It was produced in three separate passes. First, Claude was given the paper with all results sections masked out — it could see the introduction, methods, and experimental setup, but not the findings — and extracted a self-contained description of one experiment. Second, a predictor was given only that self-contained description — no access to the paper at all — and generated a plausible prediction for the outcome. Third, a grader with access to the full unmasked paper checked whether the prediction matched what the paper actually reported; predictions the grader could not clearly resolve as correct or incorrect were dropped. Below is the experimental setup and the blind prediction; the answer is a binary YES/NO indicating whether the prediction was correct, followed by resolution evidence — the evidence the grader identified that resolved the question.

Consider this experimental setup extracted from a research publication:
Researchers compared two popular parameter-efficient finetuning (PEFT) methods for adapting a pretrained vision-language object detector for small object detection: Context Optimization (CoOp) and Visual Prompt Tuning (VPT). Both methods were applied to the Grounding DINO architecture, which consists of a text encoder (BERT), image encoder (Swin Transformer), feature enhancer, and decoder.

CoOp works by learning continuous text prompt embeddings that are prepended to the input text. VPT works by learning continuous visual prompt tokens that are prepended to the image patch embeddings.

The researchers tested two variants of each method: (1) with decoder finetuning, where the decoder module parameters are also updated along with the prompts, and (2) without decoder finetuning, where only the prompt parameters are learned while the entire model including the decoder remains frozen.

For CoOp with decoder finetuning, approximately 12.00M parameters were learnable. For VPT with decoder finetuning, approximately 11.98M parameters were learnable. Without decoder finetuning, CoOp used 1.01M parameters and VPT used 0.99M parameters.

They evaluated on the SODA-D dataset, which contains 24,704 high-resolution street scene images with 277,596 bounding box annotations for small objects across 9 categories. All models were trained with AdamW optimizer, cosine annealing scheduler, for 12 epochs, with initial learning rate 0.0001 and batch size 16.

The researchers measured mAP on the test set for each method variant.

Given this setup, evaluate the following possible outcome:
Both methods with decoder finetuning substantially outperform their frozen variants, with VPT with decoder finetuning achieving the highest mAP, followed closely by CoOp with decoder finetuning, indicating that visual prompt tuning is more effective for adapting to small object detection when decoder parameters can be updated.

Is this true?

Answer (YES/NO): NO